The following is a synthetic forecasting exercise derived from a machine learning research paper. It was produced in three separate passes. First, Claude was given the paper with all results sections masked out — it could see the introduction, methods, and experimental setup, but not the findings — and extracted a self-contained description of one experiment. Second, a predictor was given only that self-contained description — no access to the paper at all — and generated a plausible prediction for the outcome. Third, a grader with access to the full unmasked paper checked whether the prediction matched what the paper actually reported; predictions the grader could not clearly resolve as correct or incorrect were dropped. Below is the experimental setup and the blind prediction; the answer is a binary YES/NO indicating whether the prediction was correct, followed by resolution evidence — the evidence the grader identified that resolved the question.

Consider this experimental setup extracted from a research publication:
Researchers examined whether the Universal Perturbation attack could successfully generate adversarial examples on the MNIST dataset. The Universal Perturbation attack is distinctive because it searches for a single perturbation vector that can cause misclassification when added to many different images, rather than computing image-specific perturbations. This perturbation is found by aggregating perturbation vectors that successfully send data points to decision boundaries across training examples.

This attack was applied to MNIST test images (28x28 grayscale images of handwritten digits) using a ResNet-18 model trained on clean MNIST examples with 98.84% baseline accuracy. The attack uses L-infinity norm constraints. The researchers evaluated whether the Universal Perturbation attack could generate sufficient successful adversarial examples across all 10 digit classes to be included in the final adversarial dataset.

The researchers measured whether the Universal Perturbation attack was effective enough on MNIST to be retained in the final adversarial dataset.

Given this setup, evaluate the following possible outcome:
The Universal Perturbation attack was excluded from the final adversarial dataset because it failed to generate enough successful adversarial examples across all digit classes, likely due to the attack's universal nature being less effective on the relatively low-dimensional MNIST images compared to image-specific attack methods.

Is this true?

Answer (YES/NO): YES